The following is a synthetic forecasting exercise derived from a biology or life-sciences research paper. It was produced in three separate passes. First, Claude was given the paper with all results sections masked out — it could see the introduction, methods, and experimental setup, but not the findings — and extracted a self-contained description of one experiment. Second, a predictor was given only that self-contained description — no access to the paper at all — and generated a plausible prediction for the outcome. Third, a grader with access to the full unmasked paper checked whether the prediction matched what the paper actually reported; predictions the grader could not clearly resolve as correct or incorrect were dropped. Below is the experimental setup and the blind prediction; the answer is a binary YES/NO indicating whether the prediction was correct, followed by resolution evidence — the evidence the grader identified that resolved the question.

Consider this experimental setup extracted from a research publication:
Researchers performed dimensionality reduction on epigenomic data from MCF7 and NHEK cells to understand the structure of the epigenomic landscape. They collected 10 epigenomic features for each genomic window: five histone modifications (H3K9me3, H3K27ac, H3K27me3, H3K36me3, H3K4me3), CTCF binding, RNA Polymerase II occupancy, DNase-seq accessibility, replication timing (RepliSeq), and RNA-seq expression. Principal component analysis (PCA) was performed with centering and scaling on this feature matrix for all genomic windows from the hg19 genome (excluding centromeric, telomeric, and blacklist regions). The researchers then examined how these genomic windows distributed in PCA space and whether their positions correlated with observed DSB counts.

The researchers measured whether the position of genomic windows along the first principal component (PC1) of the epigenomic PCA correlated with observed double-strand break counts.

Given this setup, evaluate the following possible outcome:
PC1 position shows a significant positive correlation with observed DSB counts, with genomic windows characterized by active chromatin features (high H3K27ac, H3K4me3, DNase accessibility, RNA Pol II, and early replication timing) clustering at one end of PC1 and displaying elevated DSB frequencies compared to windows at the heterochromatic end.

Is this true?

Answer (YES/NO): NO